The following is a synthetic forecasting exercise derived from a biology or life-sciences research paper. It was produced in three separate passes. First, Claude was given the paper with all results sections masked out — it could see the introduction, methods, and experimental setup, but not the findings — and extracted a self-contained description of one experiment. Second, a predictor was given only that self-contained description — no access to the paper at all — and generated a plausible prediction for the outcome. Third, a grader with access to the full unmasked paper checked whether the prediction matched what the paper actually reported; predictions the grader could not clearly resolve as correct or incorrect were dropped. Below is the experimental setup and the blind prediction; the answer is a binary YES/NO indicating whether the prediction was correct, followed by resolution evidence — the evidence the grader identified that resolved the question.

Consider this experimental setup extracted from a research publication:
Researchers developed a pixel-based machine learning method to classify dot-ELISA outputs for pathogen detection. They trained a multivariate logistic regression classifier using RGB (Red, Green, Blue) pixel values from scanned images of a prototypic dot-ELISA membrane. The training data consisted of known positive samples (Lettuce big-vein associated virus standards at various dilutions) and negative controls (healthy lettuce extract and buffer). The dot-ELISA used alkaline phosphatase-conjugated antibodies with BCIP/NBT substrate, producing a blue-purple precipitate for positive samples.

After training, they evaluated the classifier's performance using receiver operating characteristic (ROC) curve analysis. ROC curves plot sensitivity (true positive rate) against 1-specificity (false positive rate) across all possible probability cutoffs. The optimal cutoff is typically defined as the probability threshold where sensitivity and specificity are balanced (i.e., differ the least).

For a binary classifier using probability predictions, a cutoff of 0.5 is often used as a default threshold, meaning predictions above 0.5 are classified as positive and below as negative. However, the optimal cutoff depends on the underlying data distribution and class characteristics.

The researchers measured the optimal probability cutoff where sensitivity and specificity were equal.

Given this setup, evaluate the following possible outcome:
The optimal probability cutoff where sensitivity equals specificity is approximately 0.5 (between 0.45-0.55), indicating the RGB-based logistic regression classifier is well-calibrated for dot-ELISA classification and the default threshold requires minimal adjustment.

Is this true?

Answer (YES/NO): NO